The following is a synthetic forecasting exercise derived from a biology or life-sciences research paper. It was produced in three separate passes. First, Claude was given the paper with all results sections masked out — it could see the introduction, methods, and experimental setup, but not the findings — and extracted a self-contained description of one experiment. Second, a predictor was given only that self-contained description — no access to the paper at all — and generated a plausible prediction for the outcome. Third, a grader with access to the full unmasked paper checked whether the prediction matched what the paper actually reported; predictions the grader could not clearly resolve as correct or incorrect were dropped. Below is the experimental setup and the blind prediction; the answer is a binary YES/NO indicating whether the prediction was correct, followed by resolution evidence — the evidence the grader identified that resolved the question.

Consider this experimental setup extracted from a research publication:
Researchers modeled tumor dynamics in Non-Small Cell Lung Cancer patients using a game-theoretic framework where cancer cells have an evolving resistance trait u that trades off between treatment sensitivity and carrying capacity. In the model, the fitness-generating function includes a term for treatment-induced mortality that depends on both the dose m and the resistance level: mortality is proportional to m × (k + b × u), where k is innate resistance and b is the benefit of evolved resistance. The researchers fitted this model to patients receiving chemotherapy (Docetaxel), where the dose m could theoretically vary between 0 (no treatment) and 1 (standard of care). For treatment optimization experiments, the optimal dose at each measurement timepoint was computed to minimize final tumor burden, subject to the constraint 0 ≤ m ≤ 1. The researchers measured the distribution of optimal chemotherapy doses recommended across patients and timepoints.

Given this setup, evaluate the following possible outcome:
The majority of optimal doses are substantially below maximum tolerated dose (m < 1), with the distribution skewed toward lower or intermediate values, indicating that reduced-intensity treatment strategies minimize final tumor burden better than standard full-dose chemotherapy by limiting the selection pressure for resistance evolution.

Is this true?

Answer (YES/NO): NO